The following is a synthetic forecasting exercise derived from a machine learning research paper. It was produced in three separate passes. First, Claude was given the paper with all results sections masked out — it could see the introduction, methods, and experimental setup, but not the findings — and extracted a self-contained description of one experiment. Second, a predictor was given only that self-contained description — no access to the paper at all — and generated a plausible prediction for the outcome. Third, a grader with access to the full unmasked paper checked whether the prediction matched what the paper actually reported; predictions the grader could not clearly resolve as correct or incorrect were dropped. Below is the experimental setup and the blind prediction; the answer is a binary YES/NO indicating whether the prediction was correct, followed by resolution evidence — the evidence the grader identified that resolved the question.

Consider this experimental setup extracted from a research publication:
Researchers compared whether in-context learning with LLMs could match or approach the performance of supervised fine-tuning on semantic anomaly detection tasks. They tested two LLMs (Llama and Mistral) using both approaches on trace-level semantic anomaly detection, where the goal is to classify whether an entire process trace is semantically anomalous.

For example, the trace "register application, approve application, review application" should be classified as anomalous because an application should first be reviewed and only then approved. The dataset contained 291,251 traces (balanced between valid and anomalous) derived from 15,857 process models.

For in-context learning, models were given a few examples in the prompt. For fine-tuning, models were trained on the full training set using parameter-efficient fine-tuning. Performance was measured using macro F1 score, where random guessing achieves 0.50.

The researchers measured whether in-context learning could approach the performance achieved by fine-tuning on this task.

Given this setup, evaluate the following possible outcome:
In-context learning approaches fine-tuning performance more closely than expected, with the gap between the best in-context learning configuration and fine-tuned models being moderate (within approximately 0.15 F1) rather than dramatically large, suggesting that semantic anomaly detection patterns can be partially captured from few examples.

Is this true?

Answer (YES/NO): NO